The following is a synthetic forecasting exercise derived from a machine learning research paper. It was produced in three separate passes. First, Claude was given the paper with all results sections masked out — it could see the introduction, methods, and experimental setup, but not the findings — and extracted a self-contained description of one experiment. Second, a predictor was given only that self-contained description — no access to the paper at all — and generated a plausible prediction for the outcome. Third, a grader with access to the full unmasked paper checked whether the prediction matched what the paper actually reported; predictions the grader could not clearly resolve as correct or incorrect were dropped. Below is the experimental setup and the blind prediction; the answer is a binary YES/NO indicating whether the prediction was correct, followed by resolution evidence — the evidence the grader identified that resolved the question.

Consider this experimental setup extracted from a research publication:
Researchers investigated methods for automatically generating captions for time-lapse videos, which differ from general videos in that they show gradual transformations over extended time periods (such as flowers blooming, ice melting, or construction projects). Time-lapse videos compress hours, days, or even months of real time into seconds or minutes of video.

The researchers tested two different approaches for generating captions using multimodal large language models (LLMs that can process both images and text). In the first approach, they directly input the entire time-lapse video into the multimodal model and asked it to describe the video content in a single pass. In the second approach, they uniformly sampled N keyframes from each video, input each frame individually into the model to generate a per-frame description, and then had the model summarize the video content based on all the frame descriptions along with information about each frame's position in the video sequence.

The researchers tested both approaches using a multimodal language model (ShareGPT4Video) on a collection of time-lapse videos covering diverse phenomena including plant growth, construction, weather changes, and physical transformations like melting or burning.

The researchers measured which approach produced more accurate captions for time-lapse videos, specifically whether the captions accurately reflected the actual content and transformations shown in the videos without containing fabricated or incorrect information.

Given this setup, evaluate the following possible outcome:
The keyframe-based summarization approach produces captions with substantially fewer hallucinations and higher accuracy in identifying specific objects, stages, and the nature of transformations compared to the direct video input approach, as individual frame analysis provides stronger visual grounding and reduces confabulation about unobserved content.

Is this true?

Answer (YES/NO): YES